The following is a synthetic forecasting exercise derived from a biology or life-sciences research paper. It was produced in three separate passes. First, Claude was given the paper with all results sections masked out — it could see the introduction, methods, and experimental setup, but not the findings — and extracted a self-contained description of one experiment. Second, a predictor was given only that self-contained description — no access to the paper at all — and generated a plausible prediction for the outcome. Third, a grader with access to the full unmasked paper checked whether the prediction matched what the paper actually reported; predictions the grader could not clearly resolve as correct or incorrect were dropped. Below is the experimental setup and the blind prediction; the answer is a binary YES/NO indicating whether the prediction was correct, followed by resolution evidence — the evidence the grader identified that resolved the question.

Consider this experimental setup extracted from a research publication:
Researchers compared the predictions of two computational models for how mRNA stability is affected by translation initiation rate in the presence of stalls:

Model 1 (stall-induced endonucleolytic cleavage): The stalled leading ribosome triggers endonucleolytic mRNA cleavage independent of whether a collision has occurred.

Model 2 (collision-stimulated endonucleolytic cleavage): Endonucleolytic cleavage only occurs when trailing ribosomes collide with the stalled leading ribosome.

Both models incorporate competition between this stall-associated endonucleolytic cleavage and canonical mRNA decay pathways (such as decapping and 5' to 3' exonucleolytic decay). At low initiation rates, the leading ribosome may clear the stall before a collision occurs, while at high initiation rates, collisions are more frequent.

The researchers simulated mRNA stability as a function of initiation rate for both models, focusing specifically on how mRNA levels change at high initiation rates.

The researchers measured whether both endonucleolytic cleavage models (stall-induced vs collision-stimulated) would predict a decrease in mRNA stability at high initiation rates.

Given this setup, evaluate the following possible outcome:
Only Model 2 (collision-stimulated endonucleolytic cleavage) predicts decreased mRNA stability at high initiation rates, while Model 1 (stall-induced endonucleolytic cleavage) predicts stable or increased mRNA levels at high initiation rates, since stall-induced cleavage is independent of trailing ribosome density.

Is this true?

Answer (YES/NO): NO